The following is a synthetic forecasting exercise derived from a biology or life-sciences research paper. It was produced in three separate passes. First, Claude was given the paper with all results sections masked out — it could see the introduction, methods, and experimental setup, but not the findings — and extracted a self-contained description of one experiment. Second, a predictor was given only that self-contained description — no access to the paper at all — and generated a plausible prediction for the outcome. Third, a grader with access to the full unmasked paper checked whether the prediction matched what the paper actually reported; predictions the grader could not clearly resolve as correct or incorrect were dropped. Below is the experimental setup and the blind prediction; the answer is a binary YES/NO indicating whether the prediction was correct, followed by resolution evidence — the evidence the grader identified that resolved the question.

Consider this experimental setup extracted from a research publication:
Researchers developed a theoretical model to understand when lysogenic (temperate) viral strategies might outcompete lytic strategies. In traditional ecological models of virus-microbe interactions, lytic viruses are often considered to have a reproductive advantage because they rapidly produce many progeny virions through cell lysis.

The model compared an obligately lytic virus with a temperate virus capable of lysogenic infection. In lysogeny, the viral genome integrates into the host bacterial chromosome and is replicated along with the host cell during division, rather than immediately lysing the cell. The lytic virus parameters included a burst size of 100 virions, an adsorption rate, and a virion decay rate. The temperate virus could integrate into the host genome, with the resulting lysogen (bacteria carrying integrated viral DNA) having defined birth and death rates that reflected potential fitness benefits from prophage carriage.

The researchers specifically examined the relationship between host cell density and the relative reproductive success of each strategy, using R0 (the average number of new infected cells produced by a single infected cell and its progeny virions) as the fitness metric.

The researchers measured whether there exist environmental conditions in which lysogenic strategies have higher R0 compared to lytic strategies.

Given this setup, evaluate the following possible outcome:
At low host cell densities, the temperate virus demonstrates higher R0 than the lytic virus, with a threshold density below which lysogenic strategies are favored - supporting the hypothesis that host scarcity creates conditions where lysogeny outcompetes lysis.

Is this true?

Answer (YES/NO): YES